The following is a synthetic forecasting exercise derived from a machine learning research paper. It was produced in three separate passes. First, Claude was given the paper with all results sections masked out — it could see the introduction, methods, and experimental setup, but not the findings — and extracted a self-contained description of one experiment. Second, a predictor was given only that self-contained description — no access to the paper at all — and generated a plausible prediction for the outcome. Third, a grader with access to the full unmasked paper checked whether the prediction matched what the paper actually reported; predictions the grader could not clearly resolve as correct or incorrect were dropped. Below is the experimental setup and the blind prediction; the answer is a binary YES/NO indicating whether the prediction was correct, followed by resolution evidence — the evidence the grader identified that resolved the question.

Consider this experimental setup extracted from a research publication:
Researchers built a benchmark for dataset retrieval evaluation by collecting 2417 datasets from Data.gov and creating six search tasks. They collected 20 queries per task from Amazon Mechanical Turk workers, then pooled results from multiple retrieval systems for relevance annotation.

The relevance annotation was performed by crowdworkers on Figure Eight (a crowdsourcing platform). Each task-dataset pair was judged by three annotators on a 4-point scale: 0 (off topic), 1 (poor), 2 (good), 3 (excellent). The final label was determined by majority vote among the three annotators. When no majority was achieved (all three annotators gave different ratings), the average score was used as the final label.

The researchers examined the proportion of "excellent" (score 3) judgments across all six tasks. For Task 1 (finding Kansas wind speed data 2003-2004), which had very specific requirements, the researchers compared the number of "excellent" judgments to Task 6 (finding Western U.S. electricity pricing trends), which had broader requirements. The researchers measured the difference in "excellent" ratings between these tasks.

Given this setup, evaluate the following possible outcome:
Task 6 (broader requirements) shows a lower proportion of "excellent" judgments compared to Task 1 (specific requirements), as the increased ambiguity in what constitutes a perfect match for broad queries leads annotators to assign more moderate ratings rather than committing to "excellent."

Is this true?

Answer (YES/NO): NO